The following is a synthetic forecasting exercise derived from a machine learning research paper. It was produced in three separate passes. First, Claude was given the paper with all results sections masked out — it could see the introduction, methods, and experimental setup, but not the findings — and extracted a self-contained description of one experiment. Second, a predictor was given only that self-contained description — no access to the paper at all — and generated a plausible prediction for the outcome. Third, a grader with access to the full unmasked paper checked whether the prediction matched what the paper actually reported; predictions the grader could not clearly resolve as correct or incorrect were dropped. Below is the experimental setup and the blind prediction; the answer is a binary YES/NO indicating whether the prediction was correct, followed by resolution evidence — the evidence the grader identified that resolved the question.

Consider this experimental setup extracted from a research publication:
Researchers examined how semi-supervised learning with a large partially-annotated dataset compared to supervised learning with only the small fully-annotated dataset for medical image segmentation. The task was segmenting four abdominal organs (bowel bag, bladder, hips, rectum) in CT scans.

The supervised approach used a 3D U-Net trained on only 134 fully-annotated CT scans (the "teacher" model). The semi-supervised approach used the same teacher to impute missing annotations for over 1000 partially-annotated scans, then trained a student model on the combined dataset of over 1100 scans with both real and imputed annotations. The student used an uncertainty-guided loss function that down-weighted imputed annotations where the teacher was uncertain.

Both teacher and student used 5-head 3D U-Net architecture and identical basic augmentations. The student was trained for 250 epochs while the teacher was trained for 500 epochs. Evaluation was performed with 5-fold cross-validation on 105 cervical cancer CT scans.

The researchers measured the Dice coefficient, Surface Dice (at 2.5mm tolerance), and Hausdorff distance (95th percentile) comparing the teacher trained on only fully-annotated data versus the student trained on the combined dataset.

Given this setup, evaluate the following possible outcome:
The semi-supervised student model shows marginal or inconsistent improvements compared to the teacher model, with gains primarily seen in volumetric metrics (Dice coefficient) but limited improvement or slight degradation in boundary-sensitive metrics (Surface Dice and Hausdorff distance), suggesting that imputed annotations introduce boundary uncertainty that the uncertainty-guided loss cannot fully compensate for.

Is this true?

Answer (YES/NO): NO